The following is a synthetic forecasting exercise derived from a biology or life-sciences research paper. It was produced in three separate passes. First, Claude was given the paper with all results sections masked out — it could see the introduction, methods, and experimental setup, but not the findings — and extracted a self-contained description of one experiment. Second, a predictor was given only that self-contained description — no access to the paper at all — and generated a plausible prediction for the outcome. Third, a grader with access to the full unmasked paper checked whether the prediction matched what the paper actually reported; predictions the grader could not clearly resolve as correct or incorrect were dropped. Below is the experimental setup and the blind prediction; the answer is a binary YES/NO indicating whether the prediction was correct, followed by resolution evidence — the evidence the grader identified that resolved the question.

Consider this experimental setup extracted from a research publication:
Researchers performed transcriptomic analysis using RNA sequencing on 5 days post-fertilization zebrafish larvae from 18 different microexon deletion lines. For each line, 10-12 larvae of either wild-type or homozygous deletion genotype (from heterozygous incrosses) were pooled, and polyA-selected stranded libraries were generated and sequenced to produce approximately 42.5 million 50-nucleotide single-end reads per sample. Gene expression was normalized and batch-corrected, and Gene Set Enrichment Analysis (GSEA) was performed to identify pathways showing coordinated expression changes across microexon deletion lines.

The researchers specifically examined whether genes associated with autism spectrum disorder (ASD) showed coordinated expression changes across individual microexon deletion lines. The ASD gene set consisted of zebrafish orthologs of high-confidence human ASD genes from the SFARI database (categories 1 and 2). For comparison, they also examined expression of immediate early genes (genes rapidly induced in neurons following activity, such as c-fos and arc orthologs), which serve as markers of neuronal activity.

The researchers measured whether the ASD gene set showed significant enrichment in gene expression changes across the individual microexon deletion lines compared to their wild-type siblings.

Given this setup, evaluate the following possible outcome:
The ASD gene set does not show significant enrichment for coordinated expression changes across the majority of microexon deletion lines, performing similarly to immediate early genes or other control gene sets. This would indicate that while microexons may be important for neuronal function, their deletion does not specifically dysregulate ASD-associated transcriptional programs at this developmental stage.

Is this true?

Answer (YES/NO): NO